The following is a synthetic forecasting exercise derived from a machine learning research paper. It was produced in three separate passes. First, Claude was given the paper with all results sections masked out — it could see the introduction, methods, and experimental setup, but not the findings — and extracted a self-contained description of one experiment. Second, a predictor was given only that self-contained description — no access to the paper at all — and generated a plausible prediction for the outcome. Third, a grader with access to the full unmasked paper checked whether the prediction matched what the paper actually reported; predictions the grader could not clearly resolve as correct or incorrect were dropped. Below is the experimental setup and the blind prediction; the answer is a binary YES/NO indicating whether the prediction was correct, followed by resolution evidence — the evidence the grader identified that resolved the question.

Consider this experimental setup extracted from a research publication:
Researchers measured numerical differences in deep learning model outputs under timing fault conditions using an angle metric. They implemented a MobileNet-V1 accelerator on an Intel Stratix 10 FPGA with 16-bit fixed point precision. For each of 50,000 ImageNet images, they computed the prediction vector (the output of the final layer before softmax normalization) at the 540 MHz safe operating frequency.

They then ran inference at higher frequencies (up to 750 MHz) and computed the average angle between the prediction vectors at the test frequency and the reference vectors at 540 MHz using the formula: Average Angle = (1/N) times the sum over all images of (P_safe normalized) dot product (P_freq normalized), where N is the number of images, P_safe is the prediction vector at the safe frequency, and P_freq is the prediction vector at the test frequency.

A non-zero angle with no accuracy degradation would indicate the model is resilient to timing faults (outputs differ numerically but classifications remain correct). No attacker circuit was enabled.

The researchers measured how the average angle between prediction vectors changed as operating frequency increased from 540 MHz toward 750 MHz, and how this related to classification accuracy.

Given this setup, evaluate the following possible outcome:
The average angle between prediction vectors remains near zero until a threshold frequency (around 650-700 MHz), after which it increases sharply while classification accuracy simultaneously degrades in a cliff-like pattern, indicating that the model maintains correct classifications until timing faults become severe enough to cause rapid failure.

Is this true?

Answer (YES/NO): NO